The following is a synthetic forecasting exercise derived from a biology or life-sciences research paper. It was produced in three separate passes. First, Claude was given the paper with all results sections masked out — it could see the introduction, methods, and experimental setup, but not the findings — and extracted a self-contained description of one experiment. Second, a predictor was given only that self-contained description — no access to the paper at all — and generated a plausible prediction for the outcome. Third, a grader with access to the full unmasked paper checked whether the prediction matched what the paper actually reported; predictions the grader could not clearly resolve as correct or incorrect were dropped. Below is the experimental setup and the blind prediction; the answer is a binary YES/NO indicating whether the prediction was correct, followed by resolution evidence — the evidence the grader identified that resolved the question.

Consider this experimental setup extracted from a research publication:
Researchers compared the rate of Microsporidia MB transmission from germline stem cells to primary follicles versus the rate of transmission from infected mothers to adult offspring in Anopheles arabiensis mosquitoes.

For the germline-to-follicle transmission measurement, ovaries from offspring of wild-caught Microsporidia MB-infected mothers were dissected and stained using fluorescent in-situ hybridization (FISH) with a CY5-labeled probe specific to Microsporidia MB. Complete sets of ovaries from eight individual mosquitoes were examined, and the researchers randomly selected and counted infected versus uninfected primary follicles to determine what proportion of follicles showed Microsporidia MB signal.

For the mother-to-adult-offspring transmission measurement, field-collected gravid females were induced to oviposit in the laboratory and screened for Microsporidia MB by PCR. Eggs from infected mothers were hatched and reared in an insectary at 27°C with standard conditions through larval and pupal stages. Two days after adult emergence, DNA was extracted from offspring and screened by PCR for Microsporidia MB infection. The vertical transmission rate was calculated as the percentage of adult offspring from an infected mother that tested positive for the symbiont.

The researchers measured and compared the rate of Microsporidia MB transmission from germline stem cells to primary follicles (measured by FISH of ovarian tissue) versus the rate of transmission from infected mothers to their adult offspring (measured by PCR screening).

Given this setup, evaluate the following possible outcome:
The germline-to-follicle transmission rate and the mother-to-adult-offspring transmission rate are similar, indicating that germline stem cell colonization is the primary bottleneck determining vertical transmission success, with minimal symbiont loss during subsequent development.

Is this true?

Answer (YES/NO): NO